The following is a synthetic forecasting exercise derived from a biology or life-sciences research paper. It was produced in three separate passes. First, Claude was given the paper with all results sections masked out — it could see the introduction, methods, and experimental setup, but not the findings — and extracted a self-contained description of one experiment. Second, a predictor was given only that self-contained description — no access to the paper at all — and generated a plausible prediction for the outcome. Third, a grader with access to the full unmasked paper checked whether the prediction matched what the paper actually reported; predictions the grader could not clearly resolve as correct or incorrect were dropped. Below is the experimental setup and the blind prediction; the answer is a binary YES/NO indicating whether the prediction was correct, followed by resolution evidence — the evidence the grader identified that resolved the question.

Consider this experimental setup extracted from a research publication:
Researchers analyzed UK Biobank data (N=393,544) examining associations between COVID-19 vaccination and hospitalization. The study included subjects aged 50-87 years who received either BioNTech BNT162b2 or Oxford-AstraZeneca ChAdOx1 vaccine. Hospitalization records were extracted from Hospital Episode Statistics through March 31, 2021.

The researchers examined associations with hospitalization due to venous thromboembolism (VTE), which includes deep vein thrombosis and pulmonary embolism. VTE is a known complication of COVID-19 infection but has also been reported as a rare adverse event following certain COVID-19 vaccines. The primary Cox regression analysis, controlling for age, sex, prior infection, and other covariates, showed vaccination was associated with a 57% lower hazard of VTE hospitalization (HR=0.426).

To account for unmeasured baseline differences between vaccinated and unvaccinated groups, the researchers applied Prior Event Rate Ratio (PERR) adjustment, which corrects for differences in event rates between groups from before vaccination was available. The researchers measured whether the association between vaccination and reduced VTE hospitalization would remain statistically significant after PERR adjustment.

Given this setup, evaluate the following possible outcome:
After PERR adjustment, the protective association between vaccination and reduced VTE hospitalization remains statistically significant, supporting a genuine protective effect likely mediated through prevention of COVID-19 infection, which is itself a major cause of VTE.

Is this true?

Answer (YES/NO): NO